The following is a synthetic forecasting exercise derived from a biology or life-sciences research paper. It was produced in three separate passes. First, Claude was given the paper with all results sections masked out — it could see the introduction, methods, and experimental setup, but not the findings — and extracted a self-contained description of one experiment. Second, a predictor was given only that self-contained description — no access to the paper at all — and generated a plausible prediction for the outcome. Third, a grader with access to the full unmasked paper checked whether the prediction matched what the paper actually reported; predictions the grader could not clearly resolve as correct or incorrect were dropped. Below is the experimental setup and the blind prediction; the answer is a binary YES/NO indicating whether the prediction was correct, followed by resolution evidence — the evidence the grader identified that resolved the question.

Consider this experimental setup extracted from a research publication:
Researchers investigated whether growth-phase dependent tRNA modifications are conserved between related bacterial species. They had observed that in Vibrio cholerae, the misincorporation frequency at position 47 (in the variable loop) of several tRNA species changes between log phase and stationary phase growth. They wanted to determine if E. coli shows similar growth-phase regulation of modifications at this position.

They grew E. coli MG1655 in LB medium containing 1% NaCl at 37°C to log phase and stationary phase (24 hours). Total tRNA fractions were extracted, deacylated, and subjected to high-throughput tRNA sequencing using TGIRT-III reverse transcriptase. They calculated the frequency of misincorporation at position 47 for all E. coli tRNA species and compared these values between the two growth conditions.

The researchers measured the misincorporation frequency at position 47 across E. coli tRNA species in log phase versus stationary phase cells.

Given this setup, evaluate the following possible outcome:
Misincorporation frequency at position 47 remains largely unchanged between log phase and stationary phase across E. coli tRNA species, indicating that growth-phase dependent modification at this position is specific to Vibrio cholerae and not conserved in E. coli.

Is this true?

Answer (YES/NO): NO